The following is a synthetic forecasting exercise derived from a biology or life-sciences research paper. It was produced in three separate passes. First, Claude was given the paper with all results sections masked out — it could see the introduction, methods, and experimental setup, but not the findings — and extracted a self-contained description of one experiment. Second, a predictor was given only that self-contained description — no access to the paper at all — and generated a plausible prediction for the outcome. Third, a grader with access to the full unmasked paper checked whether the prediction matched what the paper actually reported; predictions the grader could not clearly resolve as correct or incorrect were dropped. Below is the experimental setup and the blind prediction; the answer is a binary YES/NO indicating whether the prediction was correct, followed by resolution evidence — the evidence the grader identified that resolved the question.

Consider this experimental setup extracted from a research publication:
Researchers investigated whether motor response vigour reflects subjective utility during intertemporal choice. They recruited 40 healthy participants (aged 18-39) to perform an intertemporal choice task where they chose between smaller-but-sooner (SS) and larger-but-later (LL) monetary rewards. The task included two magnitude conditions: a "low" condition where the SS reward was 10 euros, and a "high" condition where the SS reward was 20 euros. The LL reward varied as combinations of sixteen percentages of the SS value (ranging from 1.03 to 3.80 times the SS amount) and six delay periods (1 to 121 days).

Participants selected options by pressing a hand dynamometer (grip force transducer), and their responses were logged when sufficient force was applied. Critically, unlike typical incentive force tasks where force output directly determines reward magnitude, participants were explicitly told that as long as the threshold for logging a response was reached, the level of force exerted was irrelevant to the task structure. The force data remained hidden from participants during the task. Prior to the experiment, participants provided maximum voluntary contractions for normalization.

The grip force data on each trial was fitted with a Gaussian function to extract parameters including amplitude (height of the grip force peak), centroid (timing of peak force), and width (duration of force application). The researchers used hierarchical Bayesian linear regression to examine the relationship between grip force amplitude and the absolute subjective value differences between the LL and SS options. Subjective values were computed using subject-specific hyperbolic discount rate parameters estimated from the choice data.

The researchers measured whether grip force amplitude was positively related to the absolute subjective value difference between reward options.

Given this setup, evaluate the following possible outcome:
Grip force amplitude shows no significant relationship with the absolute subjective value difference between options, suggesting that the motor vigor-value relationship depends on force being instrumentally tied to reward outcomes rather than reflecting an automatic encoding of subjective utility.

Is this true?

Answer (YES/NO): NO